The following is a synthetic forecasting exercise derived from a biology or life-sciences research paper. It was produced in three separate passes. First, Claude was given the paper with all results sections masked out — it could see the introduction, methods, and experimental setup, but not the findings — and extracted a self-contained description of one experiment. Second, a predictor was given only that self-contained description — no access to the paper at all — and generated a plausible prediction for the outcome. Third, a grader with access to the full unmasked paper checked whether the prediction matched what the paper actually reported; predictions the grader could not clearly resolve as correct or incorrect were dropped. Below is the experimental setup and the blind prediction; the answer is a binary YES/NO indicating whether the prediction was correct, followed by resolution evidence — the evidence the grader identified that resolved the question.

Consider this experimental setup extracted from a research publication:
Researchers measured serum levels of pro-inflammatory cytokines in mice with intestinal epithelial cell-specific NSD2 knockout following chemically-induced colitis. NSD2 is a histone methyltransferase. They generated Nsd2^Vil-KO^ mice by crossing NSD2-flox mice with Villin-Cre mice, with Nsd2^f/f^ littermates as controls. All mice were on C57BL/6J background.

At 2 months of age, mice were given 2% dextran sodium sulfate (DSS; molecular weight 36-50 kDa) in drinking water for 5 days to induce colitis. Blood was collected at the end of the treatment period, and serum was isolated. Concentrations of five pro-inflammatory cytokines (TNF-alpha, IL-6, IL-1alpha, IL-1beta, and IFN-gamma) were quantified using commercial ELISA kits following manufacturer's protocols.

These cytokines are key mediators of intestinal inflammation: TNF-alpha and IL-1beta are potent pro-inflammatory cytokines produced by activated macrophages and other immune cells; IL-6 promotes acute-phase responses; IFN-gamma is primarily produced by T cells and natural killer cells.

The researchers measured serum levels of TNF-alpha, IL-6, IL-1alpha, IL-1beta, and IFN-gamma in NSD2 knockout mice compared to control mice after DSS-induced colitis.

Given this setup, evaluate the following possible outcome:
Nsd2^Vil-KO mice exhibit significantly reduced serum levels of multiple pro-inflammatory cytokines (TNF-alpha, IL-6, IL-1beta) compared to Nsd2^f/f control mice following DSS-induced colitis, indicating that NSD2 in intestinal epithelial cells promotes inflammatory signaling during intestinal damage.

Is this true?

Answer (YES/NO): NO